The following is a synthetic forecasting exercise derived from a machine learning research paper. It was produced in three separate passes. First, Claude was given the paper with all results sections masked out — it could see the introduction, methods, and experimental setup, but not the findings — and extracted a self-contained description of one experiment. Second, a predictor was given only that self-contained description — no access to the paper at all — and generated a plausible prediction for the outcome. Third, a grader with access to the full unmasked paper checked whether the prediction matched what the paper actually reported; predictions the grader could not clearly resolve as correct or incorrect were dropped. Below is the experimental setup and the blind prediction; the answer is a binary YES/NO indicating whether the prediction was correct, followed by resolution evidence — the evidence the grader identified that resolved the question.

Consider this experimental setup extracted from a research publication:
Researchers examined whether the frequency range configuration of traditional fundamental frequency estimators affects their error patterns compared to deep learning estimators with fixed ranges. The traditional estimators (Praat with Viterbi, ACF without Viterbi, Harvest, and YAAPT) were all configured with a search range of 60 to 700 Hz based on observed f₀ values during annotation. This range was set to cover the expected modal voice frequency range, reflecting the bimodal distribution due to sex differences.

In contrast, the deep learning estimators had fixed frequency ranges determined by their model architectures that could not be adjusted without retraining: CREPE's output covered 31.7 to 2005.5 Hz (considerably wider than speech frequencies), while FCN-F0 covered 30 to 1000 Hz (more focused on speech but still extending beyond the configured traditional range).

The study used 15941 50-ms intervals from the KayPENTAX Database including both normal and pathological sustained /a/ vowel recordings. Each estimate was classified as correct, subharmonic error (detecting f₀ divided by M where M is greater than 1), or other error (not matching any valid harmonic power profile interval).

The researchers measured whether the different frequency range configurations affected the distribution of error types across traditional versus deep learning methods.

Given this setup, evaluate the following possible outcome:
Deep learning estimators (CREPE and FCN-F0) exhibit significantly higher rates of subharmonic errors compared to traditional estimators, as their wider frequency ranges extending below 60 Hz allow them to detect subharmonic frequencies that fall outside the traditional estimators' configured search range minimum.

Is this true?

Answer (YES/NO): NO